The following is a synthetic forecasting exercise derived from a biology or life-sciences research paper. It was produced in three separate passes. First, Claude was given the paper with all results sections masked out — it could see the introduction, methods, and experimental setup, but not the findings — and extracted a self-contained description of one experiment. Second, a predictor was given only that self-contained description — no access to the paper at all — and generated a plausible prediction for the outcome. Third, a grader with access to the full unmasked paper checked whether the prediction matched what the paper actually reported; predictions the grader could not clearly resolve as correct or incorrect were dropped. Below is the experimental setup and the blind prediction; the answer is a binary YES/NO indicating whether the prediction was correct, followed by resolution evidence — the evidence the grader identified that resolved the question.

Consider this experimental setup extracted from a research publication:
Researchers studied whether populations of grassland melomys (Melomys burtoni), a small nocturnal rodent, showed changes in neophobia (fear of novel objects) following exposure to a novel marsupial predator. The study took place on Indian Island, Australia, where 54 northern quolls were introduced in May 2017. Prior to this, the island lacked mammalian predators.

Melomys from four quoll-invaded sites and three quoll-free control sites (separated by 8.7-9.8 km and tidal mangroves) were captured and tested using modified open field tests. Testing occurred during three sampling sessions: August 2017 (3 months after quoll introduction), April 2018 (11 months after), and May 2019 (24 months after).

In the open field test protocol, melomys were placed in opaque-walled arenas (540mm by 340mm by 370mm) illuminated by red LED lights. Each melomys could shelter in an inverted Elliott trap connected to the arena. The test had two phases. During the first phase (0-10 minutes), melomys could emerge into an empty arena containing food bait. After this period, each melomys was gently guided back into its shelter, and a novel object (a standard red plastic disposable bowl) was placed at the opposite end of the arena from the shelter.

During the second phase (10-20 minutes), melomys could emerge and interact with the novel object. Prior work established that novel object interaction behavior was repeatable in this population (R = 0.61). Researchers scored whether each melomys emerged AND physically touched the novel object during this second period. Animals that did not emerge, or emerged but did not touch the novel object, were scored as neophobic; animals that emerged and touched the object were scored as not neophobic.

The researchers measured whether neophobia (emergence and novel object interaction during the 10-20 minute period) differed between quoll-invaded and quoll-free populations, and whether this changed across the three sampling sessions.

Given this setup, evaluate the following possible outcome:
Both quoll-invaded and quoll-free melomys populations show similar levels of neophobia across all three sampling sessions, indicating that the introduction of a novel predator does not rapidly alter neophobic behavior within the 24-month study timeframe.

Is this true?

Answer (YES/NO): NO